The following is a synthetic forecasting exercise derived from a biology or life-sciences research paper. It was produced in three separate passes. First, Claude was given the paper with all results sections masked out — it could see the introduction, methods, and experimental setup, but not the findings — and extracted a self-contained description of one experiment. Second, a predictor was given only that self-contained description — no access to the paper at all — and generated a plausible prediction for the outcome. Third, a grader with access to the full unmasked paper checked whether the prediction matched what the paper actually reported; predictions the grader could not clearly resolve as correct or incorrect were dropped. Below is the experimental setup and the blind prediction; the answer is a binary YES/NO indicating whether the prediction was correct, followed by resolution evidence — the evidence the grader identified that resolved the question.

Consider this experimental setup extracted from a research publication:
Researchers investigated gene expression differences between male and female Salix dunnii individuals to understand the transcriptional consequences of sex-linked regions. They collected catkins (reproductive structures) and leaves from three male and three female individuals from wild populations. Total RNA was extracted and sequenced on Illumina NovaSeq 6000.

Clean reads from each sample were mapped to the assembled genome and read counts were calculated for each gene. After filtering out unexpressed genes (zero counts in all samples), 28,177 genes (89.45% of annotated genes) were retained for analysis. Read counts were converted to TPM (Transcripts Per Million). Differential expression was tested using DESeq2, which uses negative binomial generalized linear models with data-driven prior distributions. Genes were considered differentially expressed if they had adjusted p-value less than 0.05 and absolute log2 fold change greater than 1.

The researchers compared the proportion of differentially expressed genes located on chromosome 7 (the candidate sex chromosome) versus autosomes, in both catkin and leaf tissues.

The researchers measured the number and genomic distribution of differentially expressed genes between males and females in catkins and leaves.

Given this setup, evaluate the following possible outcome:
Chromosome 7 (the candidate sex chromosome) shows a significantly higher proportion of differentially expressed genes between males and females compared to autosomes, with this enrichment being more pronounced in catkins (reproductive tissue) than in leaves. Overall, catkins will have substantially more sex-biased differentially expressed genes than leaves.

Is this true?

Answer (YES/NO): NO